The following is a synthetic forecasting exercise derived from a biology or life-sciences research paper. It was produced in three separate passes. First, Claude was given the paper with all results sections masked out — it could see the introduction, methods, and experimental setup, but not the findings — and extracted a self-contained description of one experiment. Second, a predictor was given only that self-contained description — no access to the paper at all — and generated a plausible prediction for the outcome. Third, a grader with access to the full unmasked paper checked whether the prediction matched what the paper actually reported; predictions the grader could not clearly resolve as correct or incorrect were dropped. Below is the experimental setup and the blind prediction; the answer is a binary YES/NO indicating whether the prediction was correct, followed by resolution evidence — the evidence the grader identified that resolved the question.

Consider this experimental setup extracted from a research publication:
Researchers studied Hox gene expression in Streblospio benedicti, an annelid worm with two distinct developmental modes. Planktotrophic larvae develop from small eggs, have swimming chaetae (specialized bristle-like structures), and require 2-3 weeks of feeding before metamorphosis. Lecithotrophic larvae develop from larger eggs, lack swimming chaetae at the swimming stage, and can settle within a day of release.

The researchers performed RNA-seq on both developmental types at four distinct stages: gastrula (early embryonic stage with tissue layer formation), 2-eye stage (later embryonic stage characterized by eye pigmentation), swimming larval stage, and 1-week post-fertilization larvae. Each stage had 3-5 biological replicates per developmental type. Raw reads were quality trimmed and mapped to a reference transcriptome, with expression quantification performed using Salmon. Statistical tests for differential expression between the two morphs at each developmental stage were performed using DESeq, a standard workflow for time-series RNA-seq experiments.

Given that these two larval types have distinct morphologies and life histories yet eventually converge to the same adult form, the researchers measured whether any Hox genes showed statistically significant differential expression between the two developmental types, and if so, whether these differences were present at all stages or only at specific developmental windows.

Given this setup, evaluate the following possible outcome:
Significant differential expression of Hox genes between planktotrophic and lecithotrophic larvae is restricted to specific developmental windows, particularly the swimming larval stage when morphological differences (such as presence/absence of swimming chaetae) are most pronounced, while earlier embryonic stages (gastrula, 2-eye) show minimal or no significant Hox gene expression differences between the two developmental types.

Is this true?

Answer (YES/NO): NO